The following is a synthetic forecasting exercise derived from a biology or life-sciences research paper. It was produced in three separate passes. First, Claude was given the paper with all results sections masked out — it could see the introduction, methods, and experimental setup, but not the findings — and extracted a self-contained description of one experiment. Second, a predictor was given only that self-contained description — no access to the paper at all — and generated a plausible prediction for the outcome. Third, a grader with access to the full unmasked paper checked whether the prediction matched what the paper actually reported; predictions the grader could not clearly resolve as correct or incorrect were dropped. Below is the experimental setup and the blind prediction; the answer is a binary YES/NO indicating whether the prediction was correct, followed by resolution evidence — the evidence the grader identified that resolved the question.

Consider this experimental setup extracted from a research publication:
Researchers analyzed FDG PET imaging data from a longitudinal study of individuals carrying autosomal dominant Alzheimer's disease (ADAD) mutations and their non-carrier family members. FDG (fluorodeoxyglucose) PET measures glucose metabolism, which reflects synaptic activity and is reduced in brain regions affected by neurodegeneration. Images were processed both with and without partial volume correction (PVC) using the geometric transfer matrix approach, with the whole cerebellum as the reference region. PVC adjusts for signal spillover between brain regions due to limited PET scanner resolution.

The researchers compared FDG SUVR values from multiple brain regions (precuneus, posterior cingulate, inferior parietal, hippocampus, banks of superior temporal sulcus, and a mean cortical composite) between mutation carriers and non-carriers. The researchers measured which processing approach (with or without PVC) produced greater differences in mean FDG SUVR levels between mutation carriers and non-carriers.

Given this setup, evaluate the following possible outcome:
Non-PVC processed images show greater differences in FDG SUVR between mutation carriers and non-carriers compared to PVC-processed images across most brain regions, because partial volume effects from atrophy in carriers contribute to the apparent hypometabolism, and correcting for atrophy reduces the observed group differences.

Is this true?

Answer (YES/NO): YES